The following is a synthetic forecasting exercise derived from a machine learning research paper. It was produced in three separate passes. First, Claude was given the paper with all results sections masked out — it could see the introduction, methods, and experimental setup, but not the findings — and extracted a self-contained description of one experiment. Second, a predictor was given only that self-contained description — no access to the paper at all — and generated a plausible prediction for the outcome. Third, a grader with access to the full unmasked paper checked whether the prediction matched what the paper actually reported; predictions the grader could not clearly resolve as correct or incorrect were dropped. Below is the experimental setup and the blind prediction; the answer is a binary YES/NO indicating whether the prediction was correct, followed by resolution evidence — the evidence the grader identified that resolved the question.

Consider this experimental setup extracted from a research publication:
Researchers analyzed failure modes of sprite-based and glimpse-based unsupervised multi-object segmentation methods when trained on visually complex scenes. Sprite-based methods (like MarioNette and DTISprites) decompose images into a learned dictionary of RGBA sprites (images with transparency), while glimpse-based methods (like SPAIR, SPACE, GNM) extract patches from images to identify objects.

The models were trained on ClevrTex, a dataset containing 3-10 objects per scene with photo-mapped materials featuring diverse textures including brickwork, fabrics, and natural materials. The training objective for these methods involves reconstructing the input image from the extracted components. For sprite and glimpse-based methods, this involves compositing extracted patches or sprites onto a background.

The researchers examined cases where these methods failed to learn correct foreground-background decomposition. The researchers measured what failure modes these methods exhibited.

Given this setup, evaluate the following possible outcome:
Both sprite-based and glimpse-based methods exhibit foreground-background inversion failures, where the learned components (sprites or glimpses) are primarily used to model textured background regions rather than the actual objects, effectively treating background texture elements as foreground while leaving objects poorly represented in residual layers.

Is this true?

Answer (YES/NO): NO